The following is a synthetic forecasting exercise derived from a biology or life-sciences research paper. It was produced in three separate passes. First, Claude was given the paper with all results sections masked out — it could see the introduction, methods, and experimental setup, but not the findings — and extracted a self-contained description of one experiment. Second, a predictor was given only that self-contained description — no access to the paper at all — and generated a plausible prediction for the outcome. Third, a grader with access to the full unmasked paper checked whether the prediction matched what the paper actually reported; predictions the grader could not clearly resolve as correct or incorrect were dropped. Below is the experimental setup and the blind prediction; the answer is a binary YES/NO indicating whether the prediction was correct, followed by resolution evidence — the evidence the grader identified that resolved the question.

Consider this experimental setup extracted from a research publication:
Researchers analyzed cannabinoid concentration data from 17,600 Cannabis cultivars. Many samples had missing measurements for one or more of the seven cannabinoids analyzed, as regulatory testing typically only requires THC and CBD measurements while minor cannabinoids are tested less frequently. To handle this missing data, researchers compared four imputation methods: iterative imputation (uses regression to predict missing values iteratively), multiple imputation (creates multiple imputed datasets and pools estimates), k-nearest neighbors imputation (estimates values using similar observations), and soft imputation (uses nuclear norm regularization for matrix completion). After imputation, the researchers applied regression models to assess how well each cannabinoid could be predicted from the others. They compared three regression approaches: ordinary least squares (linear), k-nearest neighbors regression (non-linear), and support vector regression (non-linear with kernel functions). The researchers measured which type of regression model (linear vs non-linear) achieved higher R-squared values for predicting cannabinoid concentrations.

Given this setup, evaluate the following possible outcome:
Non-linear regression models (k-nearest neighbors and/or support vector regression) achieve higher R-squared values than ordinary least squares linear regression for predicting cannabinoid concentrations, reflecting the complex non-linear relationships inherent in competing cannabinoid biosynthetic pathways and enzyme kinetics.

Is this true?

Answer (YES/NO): NO